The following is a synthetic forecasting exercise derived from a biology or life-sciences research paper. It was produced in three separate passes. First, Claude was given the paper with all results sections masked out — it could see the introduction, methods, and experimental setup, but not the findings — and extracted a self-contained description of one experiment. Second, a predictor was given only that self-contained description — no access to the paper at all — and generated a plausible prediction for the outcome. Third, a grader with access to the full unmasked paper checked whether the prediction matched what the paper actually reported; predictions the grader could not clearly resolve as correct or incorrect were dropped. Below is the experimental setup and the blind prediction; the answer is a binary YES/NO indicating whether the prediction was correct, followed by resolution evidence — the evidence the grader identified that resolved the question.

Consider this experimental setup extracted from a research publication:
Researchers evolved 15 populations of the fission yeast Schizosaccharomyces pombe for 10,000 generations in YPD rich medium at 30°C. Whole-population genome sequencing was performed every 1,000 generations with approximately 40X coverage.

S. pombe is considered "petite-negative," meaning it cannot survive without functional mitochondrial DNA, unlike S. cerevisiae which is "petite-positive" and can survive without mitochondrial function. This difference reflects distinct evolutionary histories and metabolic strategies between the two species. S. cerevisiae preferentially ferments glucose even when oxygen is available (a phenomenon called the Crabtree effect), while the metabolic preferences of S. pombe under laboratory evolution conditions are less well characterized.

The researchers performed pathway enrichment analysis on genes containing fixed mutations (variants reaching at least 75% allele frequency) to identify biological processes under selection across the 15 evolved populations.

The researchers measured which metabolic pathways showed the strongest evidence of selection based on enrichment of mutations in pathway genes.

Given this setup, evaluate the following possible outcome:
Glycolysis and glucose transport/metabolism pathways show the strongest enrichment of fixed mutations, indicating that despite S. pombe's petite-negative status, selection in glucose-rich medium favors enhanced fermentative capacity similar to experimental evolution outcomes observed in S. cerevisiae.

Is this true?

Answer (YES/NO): NO